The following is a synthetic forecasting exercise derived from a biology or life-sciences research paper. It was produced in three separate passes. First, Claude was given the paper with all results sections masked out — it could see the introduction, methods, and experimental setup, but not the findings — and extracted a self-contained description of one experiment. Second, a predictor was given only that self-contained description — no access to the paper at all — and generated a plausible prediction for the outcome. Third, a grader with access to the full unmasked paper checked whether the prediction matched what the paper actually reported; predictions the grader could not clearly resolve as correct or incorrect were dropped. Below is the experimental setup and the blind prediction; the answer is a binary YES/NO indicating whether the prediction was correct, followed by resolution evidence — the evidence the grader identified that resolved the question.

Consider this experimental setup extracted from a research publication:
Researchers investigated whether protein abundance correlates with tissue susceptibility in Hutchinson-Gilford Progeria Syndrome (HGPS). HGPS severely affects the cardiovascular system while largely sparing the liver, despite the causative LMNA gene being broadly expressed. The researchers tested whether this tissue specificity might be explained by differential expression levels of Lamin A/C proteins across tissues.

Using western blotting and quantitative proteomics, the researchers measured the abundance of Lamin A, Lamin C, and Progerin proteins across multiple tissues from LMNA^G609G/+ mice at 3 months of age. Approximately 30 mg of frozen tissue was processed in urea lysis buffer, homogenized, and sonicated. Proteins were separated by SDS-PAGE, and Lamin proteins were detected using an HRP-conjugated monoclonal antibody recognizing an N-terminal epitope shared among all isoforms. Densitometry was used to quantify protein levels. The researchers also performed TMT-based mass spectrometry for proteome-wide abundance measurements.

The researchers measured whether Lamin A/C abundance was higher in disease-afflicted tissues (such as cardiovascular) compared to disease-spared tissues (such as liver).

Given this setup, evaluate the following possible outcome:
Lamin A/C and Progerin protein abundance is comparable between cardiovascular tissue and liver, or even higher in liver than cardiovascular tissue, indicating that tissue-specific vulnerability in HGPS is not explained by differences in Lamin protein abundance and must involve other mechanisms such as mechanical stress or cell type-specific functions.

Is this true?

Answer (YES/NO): YES